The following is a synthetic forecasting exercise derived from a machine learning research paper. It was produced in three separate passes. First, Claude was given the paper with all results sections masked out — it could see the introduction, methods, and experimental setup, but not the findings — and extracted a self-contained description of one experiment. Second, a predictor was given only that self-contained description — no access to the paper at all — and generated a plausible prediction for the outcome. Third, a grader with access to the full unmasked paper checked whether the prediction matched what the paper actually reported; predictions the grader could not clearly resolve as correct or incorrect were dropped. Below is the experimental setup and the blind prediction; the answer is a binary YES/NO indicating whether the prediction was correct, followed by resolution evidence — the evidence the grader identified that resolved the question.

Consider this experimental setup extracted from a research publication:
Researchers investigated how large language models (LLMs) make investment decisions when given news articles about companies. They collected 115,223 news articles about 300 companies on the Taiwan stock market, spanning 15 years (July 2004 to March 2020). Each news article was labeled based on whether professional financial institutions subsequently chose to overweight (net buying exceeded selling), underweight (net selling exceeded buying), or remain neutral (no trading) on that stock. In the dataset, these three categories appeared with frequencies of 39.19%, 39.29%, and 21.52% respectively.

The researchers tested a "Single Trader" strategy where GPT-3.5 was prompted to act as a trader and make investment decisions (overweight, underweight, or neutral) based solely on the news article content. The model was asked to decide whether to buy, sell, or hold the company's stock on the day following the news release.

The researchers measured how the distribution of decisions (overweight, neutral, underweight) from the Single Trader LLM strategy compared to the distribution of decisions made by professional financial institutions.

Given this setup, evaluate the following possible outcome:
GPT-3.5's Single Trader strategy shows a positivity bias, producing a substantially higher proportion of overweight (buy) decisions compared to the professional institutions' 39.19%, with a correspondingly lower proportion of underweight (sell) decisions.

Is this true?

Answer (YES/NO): NO